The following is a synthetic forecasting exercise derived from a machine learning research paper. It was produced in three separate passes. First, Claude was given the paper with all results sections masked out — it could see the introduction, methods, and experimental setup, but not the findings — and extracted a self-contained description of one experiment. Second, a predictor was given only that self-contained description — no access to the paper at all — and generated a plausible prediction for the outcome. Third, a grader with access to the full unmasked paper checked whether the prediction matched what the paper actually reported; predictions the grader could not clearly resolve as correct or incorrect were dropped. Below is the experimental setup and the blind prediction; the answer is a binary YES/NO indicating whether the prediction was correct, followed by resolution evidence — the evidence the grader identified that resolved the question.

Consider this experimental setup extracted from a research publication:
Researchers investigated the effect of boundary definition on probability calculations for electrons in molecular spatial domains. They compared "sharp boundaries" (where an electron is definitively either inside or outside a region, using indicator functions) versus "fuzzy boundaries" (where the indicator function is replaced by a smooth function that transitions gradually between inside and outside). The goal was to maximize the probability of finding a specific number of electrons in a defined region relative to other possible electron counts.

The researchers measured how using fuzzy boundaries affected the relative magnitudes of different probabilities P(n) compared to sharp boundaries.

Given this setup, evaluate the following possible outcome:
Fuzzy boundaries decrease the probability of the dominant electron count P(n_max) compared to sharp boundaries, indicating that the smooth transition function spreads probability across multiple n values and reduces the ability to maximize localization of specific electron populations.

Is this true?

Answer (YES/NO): YES